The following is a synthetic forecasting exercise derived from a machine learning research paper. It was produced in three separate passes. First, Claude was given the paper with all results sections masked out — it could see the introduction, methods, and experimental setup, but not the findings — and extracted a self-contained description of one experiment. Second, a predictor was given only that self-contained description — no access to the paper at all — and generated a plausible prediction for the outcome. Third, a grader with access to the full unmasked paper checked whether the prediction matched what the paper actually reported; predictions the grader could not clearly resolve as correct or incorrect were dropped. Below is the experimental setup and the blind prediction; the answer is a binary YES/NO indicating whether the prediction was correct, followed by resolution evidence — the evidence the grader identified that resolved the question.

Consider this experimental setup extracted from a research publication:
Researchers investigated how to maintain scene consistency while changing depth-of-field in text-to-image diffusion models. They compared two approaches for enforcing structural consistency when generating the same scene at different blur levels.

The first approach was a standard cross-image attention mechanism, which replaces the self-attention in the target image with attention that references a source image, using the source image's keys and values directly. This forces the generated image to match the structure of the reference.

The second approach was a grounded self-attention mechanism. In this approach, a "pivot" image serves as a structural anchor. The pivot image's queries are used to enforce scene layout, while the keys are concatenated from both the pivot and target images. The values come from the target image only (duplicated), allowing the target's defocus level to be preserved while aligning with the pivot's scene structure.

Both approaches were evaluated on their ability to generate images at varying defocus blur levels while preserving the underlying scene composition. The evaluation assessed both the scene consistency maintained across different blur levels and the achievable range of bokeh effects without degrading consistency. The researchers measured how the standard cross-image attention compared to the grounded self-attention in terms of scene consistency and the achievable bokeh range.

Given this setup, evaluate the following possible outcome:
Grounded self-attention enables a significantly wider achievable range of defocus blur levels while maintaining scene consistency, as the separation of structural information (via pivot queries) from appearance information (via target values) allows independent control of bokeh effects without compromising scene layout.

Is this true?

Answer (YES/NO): YES